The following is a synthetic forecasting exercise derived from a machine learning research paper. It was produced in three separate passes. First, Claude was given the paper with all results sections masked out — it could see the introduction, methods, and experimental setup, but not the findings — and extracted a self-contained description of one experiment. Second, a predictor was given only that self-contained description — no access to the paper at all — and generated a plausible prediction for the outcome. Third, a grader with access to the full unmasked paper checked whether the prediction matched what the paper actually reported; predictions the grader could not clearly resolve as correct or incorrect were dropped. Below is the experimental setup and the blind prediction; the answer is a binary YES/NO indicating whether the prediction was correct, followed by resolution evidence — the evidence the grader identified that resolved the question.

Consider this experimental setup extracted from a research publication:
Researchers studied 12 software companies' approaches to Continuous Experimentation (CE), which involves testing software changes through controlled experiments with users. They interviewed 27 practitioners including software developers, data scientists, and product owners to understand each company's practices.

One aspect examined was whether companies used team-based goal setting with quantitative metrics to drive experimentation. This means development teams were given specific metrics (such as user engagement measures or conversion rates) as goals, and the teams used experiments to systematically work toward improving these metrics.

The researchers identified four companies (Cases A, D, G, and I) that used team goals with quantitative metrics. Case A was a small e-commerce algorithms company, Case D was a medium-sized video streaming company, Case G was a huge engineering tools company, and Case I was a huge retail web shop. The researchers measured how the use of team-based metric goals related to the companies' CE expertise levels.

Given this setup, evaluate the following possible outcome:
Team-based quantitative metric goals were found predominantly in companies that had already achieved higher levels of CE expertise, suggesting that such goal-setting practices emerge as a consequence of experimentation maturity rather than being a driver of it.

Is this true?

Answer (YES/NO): NO